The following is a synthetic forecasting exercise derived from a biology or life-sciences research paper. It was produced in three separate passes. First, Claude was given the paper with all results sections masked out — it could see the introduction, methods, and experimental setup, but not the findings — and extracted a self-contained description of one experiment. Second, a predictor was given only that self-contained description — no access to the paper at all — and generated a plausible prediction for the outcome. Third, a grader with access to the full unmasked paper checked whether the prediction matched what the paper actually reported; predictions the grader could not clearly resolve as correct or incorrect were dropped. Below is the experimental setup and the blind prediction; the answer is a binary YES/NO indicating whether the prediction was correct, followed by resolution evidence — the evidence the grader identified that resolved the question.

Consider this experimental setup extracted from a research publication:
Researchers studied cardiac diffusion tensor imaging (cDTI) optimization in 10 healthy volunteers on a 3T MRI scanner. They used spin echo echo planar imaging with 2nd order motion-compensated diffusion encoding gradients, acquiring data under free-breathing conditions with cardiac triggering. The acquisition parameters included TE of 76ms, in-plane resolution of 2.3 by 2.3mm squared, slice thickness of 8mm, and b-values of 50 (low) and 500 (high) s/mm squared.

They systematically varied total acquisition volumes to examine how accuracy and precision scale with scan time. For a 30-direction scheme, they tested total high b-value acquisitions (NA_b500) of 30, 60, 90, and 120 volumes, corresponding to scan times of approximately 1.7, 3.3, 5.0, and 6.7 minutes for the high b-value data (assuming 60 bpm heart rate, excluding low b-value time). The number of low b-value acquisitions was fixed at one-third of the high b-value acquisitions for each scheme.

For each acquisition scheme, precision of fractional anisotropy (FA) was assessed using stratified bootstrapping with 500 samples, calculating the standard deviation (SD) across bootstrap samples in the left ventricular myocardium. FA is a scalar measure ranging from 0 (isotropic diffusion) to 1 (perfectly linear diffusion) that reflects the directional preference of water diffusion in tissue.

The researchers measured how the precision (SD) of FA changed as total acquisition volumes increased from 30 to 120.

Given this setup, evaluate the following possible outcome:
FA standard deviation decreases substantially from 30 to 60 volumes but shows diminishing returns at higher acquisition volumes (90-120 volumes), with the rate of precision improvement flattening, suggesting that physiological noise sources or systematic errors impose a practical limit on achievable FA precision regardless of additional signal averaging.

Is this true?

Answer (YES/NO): NO